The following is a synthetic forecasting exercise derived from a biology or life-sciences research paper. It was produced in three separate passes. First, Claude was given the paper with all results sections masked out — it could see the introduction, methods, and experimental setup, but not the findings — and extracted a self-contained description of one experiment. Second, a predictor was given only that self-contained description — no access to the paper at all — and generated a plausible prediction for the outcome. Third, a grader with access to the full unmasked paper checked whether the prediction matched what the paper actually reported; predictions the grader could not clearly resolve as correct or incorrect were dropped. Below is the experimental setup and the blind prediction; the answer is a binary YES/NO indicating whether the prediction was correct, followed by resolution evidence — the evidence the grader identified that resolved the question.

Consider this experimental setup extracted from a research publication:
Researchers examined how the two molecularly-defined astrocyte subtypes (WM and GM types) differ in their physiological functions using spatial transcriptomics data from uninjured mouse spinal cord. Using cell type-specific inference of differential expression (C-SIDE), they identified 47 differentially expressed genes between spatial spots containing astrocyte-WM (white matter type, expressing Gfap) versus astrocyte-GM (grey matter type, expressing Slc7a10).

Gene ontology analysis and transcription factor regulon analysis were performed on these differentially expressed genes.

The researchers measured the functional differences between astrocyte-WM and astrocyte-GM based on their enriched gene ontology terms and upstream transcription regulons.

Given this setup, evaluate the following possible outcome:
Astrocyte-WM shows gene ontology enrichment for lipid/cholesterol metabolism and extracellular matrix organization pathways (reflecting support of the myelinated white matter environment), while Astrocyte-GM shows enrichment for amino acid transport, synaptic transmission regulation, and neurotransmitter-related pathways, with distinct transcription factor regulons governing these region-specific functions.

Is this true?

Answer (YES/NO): NO